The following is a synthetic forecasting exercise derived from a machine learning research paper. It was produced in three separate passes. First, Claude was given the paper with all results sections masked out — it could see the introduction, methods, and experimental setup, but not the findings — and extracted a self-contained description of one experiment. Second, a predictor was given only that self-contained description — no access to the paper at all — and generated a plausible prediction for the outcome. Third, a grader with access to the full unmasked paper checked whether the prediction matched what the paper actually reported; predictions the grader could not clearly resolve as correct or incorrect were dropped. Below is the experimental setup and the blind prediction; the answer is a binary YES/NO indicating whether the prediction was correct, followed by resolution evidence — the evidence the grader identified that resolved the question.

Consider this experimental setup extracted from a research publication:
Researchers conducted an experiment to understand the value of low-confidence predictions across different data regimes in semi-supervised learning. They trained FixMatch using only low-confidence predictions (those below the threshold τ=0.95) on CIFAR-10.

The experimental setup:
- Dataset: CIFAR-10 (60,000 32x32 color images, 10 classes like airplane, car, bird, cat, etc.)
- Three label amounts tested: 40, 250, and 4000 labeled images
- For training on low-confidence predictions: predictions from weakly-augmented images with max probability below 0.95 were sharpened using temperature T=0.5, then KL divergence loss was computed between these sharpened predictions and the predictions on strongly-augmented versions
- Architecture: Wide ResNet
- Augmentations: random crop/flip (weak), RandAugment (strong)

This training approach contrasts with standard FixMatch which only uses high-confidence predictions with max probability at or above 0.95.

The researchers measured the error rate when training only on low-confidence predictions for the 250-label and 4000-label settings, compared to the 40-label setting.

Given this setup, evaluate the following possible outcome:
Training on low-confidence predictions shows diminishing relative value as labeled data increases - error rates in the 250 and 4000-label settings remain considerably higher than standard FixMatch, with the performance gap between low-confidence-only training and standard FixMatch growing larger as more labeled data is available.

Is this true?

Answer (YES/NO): NO